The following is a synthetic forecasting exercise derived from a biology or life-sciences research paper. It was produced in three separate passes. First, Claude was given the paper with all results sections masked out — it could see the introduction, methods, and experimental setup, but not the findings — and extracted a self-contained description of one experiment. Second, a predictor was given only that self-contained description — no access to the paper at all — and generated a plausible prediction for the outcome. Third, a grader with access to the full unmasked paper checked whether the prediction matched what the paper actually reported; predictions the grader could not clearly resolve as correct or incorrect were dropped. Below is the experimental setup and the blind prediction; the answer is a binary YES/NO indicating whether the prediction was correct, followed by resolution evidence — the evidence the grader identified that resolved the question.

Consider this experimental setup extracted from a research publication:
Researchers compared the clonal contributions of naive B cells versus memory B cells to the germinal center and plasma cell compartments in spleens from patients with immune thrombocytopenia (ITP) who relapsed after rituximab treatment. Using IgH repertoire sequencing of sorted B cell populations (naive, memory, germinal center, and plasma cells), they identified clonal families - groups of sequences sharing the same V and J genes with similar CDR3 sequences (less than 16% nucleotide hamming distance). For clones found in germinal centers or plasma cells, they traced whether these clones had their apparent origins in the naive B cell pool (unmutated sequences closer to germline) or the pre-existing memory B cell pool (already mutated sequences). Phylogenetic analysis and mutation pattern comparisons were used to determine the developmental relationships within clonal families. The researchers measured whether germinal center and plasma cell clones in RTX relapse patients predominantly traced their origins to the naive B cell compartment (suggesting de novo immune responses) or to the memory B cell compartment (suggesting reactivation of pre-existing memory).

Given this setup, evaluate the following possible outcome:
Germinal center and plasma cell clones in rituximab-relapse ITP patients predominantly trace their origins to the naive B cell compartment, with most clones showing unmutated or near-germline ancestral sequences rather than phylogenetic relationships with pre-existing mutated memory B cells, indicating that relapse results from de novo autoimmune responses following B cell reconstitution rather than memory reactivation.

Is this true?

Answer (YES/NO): NO